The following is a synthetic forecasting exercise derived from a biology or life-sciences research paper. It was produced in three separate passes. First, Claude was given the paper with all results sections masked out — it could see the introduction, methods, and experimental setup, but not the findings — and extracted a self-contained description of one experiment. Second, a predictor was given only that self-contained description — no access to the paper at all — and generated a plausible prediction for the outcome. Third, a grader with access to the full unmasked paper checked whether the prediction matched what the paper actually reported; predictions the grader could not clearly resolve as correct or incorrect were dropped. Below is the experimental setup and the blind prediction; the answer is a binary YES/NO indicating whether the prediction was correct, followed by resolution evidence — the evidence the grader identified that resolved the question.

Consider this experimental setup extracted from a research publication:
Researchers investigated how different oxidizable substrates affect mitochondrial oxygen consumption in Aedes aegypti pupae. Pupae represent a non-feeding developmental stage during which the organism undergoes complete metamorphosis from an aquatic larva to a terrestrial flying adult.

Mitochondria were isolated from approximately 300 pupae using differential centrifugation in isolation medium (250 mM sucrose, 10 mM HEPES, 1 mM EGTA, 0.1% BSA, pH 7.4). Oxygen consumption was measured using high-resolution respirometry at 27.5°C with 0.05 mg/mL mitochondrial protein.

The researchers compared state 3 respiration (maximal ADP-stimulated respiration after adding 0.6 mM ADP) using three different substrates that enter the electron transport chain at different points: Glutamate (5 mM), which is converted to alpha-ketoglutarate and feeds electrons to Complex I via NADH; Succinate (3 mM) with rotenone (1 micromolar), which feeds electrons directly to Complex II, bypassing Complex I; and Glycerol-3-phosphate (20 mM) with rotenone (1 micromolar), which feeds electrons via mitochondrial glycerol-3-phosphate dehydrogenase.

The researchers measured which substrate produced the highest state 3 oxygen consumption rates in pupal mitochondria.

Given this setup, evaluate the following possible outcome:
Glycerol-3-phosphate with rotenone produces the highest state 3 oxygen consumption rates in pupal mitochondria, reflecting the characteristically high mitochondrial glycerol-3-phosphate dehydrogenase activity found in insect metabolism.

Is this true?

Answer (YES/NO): NO